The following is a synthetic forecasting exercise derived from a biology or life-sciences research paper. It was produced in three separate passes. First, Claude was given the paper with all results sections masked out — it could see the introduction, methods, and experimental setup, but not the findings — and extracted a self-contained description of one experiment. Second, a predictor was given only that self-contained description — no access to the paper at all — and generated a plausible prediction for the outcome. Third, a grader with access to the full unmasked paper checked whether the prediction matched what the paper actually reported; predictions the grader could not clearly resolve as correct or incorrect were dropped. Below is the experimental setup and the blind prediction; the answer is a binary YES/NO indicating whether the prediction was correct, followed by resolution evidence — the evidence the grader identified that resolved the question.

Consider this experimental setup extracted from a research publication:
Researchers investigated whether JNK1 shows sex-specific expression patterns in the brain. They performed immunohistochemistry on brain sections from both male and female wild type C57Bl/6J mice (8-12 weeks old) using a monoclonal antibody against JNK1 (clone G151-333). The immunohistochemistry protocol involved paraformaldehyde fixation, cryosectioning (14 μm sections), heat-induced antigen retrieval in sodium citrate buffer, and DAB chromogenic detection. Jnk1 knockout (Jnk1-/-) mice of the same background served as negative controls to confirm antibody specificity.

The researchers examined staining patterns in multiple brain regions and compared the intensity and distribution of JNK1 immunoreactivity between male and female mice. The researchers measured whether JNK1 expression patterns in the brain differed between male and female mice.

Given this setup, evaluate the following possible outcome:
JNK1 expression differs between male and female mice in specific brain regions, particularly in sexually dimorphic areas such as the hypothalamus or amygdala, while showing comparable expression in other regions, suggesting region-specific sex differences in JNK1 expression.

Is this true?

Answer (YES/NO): NO